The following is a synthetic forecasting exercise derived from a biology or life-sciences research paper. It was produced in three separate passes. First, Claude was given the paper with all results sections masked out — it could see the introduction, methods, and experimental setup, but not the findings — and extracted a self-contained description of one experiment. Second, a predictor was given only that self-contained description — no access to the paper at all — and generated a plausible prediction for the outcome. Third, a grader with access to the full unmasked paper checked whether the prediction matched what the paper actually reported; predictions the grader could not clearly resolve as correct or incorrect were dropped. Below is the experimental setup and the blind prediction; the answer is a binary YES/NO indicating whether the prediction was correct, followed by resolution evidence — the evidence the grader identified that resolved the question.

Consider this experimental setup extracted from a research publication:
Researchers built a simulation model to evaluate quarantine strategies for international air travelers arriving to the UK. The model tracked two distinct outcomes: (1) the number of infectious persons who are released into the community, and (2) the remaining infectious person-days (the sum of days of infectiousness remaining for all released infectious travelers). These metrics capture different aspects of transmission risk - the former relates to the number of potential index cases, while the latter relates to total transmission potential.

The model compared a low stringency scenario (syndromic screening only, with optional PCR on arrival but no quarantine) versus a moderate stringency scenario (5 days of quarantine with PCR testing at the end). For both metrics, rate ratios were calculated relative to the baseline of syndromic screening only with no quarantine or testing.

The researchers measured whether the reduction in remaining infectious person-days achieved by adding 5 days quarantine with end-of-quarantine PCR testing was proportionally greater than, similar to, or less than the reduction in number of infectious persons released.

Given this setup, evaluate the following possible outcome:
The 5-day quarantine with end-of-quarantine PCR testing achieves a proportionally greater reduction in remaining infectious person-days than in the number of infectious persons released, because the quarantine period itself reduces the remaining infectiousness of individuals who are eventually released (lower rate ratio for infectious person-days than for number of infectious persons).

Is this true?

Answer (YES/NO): NO